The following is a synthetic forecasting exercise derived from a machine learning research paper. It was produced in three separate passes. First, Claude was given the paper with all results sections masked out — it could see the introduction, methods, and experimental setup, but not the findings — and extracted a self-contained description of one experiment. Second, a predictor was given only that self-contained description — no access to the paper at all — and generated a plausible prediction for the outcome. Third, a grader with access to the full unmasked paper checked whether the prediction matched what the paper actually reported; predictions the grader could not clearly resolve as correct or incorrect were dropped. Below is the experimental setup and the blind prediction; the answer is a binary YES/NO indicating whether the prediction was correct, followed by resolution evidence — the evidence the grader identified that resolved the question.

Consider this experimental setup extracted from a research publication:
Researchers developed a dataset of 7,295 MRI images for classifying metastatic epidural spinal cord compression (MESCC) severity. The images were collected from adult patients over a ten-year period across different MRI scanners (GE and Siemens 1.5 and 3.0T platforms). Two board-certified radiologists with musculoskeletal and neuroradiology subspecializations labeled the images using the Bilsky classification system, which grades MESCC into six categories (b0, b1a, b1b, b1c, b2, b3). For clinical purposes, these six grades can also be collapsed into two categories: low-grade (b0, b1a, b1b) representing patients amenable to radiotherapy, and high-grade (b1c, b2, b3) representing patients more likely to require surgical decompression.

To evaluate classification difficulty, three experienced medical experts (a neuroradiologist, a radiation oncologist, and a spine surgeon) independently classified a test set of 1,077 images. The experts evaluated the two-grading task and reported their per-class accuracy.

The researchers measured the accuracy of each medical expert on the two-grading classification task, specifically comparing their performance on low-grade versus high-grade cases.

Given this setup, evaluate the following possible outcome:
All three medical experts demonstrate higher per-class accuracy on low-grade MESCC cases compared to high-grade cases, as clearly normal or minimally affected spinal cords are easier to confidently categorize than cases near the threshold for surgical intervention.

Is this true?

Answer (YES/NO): NO